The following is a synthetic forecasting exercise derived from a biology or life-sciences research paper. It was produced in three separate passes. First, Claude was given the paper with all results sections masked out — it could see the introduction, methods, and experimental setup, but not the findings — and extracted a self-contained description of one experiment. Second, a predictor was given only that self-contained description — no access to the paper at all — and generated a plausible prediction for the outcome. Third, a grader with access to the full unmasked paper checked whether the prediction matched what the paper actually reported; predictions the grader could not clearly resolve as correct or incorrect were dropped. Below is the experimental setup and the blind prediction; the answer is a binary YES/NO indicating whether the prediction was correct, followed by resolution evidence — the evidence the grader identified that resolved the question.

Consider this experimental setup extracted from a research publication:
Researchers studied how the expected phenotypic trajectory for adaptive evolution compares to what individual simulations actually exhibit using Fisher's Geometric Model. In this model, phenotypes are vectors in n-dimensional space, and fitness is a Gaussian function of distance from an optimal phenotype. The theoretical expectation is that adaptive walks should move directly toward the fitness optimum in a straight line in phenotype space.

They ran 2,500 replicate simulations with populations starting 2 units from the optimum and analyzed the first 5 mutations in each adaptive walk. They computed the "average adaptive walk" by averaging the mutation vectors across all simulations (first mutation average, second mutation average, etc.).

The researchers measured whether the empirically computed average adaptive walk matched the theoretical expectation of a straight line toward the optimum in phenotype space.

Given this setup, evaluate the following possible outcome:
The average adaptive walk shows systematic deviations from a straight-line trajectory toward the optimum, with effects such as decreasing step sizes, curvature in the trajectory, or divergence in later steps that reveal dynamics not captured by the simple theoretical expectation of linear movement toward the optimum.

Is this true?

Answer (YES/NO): NO